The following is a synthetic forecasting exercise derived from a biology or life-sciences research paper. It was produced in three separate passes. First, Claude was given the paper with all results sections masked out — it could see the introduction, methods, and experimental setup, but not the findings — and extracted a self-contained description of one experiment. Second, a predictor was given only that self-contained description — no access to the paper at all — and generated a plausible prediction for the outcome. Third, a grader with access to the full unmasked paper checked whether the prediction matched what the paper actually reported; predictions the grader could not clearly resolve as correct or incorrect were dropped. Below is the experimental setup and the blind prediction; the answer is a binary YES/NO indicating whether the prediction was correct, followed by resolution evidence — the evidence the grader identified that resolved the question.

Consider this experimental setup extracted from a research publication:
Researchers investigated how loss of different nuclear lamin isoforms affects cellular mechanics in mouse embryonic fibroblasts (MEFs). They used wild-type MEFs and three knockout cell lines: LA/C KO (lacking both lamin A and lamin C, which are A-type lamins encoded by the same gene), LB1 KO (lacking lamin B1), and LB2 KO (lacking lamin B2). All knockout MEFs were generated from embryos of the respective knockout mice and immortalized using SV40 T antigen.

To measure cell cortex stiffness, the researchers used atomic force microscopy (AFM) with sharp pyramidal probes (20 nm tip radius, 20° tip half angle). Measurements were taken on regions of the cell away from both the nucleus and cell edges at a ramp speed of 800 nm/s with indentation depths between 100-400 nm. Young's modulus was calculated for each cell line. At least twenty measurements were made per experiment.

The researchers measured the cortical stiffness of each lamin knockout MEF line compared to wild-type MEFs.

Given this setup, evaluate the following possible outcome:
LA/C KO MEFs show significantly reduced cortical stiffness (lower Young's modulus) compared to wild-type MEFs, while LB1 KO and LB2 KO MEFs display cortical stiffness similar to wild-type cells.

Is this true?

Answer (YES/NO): YES